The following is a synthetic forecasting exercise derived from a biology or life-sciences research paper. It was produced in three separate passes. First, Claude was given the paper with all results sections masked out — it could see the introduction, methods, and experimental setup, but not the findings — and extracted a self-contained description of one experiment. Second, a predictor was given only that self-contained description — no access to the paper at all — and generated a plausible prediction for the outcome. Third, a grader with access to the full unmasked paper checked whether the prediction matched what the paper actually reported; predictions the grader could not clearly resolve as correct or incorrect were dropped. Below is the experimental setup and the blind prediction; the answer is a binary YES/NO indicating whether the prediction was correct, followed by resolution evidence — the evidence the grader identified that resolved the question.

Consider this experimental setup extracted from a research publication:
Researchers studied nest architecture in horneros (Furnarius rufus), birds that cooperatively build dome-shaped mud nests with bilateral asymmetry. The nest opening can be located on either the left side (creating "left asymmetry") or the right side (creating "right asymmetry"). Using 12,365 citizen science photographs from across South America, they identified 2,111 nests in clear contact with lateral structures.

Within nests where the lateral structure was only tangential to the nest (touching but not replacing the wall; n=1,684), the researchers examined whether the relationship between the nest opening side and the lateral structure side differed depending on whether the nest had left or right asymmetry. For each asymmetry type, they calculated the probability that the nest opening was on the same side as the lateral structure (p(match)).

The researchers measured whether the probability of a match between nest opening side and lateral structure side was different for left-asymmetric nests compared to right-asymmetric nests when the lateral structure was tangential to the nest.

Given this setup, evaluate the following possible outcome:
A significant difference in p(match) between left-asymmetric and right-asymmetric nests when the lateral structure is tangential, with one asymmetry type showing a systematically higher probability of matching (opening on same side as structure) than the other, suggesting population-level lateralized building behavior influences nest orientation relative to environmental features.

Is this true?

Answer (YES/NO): NO